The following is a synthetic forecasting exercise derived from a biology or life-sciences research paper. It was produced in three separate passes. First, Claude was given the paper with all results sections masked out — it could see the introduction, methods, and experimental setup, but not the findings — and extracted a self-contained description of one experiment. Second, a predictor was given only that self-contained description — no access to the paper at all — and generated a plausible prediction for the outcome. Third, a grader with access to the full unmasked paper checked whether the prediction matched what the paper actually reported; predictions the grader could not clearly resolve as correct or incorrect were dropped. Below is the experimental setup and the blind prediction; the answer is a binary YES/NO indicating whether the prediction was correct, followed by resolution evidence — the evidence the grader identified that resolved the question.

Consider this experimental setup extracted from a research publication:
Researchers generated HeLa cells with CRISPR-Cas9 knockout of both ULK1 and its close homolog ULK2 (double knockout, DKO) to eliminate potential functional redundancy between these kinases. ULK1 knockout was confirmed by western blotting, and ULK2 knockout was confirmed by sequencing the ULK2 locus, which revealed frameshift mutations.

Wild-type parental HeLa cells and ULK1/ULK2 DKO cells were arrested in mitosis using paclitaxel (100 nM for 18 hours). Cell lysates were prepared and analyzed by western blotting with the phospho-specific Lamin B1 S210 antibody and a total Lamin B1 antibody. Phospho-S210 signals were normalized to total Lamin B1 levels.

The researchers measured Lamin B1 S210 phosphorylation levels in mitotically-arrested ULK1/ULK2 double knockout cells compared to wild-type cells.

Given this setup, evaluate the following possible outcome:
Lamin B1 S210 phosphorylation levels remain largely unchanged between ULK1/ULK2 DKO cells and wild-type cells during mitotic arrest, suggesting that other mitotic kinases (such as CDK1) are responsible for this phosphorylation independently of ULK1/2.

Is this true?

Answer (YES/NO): NO